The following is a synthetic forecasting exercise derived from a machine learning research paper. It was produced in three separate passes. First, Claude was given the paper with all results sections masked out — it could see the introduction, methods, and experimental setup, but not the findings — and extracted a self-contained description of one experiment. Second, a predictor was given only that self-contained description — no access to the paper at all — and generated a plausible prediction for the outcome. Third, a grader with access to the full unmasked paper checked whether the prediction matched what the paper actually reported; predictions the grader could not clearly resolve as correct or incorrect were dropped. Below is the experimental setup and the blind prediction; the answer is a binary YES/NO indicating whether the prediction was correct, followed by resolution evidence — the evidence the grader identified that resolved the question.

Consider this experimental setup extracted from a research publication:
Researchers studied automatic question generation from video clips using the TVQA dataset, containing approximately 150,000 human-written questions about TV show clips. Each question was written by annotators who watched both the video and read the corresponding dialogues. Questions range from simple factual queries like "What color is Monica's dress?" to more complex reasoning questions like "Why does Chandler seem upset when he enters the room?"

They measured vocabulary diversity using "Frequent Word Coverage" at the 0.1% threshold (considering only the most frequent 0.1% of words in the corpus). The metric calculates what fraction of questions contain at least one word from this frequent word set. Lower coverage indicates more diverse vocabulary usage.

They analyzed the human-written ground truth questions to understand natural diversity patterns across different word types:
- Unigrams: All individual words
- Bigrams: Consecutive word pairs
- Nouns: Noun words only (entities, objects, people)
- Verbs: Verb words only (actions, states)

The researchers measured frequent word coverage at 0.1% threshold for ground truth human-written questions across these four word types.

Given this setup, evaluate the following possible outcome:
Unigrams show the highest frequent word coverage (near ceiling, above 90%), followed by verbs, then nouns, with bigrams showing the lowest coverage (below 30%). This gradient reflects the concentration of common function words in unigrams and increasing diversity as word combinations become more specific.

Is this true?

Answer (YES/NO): NO